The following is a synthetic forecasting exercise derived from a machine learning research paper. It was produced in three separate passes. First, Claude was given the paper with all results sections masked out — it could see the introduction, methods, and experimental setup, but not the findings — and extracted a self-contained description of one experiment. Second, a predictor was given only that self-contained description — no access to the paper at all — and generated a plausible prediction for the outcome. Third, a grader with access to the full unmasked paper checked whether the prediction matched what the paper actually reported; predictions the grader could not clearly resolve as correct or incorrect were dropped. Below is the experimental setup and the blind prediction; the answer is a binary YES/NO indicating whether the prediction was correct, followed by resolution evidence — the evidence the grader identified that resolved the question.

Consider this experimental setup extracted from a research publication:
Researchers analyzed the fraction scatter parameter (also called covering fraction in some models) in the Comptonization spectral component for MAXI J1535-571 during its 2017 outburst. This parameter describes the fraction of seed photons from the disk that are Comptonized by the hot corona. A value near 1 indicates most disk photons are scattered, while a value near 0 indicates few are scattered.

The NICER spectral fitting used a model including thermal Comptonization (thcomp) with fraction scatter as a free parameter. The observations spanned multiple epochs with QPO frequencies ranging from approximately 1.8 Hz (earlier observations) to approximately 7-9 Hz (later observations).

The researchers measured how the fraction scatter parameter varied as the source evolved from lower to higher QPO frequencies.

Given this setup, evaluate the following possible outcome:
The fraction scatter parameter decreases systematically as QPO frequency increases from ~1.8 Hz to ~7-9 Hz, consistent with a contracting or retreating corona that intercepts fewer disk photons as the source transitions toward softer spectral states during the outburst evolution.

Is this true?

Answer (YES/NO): NO